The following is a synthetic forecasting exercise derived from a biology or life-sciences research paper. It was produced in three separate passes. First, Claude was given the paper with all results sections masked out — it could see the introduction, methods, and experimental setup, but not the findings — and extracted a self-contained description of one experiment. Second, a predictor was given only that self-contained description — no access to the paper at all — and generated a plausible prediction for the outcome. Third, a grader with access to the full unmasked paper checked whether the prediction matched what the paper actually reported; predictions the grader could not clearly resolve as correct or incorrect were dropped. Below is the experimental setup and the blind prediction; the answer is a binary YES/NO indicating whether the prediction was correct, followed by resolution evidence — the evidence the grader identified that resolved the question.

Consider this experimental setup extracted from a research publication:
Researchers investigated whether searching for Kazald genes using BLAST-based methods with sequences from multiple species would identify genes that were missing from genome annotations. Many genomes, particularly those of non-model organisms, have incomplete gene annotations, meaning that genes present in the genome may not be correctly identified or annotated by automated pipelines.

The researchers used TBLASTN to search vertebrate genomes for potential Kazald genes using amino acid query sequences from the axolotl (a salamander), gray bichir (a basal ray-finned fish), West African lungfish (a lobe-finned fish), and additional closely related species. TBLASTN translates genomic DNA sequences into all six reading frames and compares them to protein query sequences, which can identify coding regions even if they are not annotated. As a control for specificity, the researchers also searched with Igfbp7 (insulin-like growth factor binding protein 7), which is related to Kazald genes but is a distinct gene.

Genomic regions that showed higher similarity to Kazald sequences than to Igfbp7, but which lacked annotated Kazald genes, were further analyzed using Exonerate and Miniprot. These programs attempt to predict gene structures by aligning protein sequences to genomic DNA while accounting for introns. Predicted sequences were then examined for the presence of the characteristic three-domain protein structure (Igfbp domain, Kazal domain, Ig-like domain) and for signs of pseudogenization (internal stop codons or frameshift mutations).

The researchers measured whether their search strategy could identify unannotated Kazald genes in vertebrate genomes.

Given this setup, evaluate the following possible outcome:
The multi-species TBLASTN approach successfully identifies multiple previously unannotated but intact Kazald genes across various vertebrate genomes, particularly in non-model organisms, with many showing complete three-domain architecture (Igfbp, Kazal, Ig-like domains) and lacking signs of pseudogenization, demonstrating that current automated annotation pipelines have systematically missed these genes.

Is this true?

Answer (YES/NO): NO